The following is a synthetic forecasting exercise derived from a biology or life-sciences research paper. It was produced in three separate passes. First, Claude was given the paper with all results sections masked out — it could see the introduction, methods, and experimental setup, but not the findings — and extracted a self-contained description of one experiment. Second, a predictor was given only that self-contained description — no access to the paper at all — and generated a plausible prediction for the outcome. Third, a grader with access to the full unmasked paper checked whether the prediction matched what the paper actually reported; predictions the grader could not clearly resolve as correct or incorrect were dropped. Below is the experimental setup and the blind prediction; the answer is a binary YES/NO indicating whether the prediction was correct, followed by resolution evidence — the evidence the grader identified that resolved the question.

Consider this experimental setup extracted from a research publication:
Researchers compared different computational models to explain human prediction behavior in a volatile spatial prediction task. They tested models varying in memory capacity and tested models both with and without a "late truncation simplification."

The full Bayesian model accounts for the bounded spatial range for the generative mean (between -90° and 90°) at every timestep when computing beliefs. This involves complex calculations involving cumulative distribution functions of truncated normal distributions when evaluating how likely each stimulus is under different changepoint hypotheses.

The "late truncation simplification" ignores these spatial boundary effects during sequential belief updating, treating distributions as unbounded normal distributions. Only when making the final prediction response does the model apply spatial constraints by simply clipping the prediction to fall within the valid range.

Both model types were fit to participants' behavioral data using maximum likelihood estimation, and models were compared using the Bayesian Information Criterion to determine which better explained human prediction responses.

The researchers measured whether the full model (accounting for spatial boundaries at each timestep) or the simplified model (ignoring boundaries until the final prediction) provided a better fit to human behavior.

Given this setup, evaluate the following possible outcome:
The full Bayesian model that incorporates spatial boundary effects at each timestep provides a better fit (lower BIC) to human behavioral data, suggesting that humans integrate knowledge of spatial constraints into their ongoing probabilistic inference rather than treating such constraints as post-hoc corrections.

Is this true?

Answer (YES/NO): NO